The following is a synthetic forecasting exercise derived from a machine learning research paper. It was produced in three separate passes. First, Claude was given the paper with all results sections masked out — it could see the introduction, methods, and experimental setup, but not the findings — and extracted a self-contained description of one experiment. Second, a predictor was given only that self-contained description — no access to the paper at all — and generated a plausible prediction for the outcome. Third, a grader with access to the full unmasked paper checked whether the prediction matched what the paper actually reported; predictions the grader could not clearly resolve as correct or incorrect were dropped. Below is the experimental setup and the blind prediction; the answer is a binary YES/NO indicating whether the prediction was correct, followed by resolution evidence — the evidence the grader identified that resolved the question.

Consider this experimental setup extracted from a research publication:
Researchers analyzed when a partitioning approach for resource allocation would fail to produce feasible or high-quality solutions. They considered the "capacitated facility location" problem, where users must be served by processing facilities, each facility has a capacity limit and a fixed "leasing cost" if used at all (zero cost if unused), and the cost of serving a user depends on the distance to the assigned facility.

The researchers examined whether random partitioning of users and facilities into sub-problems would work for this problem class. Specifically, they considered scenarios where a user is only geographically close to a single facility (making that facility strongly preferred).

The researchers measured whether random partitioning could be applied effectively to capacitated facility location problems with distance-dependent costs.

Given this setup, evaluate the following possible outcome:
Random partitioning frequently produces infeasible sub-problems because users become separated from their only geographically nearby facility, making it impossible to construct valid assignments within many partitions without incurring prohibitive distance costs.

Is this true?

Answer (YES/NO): NO